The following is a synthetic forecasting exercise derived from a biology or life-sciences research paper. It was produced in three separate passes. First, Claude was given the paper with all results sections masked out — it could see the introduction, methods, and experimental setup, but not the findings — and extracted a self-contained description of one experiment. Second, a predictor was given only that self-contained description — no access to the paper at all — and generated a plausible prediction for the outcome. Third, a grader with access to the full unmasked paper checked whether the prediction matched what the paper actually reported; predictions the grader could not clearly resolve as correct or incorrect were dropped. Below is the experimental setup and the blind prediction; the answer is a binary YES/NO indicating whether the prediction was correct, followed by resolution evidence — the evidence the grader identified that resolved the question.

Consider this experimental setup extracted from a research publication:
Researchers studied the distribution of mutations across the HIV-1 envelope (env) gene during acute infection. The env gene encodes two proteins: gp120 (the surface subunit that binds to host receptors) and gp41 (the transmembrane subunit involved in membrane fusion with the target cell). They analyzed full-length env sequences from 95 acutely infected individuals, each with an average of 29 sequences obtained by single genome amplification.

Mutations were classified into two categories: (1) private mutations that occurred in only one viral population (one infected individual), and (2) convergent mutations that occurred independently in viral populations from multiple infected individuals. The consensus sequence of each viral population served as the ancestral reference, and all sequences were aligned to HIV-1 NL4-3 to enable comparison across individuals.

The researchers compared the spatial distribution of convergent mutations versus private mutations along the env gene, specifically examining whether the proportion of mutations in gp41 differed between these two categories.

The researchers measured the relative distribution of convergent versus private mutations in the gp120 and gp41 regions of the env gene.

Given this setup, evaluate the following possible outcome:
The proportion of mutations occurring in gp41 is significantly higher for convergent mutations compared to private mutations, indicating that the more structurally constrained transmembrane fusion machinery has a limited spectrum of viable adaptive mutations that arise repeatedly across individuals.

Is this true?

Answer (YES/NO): YES